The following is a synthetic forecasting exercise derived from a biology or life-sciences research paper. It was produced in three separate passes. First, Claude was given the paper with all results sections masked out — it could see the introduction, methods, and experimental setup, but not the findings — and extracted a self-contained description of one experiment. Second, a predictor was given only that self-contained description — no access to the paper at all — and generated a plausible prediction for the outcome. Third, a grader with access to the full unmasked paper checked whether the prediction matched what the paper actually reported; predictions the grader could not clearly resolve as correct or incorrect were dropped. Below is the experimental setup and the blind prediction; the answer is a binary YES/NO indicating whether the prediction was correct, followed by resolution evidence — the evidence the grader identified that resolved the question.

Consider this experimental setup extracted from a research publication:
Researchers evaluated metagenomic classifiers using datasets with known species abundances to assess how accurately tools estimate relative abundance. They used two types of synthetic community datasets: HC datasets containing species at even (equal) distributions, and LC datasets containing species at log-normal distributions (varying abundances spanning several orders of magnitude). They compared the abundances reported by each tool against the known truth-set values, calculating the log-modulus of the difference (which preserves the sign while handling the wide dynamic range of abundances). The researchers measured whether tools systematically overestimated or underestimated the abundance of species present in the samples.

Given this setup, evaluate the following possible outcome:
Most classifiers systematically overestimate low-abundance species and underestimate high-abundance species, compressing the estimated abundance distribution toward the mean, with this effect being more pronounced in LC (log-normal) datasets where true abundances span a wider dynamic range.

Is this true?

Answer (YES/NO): NO